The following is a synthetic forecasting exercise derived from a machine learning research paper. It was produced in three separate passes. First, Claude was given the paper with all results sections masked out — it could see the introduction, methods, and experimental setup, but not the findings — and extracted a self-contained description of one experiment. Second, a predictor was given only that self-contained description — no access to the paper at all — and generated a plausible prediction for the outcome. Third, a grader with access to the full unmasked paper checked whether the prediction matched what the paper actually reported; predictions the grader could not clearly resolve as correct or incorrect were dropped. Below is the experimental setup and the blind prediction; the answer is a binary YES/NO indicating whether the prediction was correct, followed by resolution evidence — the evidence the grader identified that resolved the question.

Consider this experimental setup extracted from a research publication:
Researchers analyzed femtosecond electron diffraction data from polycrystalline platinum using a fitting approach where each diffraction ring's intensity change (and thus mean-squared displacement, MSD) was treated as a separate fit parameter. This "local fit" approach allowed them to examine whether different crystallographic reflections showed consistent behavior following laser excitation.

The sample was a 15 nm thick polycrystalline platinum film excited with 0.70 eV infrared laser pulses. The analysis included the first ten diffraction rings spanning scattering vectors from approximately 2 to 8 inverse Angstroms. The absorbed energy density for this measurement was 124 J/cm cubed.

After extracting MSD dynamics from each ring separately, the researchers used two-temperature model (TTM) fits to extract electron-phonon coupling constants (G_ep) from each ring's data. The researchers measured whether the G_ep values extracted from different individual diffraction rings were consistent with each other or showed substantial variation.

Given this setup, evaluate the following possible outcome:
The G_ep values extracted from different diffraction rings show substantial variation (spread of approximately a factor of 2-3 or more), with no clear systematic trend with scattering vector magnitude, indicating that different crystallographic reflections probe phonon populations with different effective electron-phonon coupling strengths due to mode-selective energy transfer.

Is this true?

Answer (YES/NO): NO